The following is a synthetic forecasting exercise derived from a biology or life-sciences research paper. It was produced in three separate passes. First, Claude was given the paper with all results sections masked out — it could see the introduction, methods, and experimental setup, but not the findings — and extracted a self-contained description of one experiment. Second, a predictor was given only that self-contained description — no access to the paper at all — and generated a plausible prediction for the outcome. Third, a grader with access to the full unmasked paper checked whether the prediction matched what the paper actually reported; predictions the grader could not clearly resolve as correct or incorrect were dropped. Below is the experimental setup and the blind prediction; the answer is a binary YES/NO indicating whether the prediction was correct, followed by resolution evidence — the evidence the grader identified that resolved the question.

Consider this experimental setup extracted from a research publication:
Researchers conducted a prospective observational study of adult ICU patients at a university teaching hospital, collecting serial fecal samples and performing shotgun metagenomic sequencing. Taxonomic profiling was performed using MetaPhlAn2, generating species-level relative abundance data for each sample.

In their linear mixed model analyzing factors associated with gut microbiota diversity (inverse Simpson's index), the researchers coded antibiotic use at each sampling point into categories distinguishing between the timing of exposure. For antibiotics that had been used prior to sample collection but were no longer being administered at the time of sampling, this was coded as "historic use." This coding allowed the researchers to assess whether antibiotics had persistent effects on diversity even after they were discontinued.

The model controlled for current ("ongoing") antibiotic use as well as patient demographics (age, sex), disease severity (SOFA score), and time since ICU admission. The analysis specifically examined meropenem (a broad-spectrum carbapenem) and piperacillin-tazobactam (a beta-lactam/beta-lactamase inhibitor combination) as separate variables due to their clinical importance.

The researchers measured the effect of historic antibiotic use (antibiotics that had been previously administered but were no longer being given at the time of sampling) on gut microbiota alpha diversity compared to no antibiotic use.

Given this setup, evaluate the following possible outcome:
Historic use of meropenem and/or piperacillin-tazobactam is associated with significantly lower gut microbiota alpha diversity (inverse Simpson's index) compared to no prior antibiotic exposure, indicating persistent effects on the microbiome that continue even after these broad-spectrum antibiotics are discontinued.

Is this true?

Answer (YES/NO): NO